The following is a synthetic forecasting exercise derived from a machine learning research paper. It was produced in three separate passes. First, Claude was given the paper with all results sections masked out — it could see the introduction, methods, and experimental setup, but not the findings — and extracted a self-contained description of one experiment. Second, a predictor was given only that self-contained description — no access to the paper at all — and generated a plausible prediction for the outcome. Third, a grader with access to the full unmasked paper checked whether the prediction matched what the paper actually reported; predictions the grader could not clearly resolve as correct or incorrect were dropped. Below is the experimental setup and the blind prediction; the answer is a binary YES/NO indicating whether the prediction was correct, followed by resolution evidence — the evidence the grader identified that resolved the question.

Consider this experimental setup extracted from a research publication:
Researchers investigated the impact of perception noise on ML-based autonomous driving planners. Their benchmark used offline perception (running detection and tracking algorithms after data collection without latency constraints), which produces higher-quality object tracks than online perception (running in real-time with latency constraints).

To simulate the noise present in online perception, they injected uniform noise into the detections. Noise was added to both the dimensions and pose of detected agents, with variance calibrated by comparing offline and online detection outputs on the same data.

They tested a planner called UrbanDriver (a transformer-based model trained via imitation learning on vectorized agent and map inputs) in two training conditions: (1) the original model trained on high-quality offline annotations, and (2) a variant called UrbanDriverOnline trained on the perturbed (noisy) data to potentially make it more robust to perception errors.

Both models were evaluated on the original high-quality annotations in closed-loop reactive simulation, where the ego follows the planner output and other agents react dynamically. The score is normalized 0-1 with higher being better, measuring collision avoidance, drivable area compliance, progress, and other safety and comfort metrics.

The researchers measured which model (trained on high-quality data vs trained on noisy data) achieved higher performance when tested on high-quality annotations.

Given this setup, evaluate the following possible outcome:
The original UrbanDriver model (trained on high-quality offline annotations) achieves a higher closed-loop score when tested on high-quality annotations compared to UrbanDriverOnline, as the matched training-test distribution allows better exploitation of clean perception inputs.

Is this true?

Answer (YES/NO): YES